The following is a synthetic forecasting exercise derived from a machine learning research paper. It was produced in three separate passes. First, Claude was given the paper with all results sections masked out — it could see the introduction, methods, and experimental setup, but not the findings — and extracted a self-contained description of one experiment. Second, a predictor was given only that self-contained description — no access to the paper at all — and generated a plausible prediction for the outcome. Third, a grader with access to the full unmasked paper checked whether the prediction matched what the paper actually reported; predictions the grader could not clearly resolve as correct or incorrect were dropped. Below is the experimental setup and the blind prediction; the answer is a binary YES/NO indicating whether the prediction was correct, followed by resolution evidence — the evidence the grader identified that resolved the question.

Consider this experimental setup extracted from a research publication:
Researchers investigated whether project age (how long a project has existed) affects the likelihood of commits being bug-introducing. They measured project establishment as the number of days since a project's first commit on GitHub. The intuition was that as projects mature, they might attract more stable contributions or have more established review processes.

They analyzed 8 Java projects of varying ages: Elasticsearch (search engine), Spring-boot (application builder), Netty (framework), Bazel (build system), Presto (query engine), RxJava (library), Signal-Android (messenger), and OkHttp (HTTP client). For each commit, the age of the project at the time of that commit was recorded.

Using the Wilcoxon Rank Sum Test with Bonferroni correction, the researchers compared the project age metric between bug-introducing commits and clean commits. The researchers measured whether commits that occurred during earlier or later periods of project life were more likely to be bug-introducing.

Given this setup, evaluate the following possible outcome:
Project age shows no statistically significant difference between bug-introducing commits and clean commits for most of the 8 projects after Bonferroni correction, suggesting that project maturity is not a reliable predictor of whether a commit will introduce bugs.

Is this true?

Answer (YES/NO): NO